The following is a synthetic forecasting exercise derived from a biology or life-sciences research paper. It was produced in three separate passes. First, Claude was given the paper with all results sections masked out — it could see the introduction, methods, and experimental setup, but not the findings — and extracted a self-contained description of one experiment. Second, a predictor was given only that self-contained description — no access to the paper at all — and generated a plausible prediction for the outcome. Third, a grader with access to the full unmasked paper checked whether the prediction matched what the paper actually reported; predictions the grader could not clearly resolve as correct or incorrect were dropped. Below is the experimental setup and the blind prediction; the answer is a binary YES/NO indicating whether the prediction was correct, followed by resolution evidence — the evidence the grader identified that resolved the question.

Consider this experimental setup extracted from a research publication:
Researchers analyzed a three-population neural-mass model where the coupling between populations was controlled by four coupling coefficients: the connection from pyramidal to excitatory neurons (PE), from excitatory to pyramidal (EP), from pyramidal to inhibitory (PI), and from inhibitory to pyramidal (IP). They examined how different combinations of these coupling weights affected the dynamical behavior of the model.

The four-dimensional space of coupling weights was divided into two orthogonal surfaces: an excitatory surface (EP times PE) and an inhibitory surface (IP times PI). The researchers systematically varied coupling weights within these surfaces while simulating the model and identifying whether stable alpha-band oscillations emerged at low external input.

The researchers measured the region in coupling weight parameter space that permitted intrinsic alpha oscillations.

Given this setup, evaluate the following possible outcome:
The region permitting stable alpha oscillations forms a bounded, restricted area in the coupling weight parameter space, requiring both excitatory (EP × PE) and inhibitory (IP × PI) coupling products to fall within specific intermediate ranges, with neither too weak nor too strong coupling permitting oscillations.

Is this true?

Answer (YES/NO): YES